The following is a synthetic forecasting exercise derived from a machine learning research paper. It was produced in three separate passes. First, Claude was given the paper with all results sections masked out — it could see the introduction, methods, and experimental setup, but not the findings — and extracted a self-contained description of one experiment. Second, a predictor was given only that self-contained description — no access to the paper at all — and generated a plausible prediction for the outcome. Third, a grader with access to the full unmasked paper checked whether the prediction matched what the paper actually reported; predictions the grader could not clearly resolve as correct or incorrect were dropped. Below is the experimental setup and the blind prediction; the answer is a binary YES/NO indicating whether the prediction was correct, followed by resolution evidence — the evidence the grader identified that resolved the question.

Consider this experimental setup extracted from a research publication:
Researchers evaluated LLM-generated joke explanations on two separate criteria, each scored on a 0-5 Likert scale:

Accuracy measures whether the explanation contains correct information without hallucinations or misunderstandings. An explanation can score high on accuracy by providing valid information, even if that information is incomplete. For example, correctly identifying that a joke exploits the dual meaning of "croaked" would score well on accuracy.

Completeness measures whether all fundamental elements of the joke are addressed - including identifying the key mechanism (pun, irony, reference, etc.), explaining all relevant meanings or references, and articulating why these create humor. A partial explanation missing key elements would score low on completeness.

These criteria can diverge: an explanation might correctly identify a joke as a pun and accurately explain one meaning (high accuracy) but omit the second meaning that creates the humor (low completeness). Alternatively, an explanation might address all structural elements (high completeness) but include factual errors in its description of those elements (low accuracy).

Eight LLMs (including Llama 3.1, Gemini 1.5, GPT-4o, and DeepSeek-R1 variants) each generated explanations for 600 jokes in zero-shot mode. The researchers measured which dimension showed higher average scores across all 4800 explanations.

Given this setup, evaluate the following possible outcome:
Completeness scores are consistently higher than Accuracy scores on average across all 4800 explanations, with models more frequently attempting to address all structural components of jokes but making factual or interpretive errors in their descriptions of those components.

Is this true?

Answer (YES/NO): NO